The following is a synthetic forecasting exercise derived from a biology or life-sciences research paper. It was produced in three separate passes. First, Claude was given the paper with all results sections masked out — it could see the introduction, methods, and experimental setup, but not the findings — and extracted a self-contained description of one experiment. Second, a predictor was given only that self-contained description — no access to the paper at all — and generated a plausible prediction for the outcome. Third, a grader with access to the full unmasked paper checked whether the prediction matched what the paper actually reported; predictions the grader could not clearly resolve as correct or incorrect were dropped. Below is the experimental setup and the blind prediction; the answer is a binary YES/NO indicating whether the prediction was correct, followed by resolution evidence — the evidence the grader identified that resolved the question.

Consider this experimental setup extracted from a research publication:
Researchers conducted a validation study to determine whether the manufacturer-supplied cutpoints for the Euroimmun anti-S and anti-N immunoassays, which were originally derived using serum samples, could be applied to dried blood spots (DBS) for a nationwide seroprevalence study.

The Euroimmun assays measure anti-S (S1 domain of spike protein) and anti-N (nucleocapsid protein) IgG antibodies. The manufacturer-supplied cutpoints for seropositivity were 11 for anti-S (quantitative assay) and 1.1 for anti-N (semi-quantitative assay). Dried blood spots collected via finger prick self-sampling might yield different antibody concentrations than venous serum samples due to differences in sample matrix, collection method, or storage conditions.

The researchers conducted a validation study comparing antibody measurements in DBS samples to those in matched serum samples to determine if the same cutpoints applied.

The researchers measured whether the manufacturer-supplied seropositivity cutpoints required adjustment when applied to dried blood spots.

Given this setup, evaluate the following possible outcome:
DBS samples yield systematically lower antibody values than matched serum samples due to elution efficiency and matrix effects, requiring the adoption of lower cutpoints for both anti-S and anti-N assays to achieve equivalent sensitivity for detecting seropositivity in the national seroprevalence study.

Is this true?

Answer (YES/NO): NO